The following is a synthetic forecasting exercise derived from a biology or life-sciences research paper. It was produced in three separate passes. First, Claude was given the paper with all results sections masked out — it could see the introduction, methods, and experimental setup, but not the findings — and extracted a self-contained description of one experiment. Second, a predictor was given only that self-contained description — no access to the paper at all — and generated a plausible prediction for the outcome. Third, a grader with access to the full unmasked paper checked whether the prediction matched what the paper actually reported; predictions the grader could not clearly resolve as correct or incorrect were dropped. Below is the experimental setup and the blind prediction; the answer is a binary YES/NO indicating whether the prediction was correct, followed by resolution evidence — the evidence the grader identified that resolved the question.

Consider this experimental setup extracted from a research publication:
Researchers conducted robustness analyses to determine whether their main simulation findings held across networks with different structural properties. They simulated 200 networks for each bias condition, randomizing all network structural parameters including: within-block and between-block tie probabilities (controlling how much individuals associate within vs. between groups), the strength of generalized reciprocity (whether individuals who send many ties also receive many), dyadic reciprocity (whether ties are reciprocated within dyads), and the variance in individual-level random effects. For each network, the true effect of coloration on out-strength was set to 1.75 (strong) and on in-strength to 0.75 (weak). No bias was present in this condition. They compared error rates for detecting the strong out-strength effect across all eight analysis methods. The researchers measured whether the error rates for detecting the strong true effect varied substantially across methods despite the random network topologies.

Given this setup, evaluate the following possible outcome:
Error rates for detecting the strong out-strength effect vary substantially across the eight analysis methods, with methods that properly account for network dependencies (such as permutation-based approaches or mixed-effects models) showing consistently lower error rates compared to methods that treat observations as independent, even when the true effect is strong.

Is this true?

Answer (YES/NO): NO